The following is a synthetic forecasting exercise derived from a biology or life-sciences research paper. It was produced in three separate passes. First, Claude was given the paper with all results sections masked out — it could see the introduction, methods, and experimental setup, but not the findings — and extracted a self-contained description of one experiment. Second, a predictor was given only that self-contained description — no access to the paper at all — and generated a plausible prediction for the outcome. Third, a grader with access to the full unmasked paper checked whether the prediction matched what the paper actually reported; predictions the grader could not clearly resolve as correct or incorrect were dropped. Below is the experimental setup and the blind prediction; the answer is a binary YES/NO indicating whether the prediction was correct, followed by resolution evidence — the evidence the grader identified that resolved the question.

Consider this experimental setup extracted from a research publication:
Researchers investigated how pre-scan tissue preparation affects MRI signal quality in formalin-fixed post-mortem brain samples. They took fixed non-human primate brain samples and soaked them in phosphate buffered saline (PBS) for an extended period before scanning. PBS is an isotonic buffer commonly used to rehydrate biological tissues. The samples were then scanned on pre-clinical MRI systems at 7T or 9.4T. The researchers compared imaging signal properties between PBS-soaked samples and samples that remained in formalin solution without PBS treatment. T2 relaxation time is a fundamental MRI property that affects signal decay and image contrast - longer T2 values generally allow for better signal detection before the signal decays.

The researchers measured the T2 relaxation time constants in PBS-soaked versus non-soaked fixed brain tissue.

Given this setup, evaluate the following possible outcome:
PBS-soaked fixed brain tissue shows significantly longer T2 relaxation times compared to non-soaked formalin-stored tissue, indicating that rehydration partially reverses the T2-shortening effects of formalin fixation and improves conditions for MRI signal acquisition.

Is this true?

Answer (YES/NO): YES